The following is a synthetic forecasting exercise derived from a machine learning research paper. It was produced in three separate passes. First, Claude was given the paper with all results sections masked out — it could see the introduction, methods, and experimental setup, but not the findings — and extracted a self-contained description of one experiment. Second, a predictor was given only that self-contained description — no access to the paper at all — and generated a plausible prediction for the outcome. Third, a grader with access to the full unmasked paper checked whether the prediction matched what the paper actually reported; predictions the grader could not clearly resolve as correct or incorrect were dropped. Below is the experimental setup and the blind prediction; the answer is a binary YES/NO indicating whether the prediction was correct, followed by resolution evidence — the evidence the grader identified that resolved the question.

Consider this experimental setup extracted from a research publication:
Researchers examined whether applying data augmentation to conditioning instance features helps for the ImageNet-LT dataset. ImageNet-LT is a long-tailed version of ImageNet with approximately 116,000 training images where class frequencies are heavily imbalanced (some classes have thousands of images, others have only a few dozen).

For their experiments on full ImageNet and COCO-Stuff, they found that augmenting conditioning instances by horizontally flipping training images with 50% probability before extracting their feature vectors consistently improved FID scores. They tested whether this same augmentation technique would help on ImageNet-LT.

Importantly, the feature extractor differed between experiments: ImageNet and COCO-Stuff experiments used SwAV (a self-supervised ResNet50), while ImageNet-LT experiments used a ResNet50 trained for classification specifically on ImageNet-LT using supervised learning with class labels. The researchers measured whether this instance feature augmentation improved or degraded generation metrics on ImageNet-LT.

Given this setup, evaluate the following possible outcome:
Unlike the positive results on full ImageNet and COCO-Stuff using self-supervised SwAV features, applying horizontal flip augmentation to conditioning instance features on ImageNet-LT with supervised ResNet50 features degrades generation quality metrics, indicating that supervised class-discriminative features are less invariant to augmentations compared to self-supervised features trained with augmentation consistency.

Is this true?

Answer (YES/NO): YES